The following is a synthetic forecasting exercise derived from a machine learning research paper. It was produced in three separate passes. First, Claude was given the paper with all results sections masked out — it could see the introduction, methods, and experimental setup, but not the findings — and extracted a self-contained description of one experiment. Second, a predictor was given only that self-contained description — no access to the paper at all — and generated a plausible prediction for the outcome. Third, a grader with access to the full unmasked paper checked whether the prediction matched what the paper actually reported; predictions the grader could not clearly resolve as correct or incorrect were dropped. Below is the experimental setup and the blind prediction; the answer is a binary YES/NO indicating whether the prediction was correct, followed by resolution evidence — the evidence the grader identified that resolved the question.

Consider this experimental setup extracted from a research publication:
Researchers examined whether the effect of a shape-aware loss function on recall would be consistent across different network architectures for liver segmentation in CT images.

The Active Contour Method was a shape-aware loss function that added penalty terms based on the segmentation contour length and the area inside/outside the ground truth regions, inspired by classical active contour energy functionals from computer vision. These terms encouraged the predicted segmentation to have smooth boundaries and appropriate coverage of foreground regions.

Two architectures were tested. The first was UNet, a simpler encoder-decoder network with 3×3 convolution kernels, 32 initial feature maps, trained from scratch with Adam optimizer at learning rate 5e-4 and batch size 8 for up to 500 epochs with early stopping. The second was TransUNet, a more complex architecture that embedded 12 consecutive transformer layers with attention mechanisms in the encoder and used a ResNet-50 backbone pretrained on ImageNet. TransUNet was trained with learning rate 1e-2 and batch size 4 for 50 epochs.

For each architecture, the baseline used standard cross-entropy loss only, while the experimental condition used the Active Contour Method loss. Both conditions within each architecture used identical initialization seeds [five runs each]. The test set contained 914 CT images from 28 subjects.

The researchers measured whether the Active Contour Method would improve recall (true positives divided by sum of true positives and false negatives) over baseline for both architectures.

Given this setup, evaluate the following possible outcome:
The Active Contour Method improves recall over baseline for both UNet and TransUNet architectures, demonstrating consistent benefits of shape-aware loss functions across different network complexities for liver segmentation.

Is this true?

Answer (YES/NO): NO